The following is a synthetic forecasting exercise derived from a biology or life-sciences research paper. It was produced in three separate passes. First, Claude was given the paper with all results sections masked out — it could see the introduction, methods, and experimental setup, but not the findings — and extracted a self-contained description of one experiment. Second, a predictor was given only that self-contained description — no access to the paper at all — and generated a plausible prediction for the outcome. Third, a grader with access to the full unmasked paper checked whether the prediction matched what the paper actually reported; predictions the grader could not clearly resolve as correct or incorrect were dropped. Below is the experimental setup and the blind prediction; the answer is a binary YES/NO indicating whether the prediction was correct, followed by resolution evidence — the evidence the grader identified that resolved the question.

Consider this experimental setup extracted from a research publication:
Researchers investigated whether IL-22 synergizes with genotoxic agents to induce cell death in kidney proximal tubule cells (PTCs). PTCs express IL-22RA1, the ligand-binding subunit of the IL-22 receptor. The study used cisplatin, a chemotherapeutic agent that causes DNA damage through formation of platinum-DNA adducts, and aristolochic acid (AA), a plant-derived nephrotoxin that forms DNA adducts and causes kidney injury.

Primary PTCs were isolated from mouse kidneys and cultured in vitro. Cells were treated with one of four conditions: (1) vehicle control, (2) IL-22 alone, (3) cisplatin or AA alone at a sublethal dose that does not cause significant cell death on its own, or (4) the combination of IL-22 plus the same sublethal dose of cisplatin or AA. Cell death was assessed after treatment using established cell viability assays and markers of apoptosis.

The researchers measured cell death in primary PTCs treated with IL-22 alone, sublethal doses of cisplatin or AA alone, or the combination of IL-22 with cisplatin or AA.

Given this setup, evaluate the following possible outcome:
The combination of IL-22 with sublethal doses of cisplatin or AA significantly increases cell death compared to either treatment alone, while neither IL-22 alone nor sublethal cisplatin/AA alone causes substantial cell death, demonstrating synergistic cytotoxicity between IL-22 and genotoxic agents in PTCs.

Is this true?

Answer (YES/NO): NO